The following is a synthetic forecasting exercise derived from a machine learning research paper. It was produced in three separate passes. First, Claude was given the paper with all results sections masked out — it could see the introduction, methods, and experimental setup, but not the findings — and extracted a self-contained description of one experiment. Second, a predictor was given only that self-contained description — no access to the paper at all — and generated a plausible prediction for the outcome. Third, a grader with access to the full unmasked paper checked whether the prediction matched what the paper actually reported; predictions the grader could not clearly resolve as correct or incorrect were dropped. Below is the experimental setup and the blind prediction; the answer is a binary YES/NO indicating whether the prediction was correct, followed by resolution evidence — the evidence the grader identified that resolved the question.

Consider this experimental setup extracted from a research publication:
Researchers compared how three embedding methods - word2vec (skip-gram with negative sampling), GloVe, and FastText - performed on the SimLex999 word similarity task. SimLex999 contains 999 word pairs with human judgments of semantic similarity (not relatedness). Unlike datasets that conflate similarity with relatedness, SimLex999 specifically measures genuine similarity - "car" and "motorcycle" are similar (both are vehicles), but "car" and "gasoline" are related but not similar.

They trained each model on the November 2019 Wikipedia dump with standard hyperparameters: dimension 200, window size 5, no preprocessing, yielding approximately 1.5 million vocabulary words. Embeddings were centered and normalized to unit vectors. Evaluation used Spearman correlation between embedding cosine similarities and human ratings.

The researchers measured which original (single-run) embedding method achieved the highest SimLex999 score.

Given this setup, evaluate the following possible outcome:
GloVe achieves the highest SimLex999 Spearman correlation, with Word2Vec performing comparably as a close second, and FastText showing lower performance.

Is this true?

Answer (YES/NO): NO